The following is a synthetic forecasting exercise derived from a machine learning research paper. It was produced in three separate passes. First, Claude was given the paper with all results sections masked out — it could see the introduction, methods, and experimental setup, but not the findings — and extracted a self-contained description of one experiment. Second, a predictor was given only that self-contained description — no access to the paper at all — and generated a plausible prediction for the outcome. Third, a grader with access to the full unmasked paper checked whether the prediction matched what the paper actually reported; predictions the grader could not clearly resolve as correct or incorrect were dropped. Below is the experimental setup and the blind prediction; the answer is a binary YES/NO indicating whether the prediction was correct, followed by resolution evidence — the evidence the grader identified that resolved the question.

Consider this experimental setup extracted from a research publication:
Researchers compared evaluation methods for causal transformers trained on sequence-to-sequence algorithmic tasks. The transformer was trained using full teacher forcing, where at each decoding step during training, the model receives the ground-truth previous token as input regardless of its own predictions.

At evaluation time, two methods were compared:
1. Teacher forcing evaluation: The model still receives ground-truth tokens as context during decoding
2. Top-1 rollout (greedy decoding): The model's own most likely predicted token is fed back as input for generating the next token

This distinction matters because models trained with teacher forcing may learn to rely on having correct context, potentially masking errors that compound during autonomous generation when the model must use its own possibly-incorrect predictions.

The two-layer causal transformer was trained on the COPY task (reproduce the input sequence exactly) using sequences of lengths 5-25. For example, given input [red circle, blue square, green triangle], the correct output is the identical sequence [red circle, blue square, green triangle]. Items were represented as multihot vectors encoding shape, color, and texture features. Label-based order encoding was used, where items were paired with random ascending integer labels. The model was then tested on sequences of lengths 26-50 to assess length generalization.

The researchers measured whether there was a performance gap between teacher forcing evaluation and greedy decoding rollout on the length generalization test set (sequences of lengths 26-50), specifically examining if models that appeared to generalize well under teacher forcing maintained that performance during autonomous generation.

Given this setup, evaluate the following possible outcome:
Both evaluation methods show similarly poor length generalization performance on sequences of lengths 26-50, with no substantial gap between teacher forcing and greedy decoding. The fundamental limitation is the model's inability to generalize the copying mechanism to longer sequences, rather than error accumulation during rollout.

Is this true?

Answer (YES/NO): NO